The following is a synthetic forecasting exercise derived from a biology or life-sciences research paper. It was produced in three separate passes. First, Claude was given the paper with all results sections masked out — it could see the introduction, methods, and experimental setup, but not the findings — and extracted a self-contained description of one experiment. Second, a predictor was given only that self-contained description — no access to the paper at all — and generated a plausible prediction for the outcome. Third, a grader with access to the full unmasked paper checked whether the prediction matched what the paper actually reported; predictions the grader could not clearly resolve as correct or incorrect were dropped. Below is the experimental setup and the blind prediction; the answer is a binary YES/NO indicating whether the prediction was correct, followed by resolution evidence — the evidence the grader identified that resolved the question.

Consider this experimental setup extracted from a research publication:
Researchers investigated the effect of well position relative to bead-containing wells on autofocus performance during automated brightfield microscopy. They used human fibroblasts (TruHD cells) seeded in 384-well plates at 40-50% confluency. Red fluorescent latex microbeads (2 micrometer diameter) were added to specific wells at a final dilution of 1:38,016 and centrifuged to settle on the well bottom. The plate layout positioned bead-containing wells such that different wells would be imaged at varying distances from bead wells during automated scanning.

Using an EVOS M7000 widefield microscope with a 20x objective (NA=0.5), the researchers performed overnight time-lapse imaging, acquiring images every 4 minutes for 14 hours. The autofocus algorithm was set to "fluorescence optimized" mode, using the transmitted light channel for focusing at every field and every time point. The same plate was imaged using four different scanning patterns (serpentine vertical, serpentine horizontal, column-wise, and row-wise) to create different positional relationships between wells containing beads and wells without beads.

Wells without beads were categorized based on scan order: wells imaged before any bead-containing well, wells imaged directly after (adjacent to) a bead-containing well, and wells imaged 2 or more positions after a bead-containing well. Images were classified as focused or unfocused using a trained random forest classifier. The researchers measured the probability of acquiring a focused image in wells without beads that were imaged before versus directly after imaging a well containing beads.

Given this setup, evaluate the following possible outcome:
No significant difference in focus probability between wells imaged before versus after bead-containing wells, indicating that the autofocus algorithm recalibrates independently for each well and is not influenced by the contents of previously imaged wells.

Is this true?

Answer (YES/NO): NO